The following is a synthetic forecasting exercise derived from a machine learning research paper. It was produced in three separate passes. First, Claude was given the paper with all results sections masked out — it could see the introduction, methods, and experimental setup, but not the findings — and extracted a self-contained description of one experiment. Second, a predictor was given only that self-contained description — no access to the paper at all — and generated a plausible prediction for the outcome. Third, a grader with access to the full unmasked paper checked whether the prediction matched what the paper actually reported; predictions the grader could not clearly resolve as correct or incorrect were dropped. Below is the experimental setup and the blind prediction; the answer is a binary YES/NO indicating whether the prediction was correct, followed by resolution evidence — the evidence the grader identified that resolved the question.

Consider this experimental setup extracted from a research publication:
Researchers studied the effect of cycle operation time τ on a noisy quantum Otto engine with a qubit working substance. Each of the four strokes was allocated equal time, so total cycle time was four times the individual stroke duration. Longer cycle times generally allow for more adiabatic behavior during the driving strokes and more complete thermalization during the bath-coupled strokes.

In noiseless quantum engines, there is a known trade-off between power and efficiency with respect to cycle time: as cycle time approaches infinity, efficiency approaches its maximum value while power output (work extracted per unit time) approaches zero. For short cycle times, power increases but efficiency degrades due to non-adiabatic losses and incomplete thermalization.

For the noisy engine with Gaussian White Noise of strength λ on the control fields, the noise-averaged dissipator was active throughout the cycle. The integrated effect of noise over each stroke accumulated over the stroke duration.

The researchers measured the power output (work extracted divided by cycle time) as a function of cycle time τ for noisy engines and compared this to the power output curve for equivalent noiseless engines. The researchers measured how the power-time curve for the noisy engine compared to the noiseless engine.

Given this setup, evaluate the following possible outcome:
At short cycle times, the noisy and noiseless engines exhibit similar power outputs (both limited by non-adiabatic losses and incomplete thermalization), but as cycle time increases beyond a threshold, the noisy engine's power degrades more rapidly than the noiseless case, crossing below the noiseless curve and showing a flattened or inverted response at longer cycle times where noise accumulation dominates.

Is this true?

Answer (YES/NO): NO